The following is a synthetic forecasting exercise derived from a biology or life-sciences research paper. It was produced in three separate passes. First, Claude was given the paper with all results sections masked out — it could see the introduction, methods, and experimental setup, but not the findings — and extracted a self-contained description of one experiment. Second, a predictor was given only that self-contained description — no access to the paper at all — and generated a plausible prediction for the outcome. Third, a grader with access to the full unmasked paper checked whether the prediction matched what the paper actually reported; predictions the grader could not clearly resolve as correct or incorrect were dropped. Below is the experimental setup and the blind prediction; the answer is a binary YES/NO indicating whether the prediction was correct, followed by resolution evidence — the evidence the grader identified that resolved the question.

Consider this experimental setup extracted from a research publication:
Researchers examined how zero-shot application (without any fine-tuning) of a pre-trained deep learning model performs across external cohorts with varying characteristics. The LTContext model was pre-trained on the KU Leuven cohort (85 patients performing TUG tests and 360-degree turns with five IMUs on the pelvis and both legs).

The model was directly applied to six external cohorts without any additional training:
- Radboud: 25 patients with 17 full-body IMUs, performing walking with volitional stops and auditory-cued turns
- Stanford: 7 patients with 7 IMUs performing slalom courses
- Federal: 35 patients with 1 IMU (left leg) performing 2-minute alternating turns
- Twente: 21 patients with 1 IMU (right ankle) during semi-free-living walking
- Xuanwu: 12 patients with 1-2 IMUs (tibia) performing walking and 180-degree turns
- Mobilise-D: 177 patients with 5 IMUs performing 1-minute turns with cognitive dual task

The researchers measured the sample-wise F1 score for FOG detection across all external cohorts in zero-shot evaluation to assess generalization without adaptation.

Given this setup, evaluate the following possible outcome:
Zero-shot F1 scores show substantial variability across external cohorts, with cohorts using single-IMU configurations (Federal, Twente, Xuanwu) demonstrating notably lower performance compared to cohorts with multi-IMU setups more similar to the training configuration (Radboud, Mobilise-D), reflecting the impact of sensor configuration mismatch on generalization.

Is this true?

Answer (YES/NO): NO